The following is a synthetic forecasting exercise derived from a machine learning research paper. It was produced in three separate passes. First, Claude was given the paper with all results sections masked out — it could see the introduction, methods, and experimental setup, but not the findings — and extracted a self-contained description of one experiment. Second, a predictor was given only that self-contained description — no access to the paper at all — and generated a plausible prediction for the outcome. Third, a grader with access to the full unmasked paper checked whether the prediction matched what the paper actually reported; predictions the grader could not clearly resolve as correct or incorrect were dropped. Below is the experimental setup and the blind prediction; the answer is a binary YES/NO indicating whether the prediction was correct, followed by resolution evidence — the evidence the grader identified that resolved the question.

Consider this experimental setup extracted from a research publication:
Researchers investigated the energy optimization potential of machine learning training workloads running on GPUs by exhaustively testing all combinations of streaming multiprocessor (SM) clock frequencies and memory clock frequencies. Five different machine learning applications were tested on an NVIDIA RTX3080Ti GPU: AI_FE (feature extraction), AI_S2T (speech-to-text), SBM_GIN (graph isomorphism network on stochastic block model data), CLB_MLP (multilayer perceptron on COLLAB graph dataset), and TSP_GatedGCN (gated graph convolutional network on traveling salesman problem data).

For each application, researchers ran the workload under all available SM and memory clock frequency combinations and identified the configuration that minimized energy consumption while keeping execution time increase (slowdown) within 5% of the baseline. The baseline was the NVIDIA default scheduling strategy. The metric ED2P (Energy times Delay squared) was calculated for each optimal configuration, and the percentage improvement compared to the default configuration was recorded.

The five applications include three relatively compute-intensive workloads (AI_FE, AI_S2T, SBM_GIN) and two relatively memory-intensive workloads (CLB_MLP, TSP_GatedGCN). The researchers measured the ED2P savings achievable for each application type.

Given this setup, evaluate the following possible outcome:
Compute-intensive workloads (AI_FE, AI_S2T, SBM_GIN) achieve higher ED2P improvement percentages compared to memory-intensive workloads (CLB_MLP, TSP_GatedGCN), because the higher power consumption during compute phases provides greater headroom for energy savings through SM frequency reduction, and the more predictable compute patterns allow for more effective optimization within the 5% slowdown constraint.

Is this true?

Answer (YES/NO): NO